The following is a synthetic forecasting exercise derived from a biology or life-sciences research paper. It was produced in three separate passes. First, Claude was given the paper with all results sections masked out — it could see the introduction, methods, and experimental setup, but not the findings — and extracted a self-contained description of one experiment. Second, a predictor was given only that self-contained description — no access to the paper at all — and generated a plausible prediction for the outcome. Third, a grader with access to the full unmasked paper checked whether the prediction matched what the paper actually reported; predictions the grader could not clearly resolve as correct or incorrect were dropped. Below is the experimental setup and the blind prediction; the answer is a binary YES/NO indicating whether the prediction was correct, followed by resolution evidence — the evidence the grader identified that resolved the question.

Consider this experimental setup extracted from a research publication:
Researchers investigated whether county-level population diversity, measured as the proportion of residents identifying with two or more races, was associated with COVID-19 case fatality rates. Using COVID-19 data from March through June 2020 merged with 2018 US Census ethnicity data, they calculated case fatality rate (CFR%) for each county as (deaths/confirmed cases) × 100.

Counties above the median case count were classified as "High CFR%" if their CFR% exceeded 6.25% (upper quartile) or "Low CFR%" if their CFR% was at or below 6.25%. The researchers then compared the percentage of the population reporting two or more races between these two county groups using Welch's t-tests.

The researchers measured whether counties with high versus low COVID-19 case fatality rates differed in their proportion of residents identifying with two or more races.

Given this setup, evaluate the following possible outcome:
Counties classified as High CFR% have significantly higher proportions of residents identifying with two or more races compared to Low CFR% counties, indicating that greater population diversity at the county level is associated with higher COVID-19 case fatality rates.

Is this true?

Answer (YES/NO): NO